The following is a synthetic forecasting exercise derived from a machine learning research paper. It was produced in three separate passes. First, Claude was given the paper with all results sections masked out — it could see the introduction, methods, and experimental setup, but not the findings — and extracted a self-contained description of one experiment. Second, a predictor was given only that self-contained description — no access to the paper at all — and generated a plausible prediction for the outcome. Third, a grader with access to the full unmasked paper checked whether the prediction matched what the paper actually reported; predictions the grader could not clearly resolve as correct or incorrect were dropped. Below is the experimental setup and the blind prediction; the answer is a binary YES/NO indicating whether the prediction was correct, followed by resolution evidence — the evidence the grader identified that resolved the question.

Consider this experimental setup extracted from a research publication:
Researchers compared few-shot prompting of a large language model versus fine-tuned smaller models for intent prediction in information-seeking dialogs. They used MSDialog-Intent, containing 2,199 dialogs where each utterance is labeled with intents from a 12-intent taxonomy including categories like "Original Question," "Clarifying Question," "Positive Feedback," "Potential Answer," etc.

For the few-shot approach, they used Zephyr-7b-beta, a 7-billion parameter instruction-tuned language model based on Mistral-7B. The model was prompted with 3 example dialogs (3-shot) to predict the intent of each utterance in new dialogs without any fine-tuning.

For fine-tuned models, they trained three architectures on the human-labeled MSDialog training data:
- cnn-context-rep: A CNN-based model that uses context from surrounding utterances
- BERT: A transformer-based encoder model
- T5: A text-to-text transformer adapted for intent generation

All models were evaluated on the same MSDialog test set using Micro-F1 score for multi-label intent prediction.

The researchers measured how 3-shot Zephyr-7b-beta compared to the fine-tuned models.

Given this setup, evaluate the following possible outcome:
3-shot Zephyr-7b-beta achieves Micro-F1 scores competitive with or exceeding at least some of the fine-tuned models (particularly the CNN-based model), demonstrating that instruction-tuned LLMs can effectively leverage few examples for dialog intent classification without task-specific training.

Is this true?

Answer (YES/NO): NO